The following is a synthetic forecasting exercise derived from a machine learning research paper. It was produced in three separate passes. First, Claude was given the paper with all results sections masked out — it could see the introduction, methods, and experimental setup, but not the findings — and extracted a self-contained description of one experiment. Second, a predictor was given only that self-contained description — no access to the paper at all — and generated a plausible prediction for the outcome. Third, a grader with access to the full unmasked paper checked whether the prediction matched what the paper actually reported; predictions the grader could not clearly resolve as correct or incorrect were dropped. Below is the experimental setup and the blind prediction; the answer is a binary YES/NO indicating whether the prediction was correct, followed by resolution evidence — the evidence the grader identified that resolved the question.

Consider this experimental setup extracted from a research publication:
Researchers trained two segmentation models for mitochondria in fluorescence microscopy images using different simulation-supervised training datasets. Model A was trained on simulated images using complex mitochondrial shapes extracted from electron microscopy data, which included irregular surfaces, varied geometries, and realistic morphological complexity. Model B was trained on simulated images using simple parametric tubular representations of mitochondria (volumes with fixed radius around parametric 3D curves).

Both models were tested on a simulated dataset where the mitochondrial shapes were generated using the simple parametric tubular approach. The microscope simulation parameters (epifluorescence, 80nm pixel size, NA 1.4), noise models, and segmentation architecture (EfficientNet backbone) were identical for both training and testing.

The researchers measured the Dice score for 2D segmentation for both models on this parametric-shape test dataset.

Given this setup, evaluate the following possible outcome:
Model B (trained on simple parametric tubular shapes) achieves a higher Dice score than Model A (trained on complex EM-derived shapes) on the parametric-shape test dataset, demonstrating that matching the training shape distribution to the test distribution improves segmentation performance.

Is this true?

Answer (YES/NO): YES